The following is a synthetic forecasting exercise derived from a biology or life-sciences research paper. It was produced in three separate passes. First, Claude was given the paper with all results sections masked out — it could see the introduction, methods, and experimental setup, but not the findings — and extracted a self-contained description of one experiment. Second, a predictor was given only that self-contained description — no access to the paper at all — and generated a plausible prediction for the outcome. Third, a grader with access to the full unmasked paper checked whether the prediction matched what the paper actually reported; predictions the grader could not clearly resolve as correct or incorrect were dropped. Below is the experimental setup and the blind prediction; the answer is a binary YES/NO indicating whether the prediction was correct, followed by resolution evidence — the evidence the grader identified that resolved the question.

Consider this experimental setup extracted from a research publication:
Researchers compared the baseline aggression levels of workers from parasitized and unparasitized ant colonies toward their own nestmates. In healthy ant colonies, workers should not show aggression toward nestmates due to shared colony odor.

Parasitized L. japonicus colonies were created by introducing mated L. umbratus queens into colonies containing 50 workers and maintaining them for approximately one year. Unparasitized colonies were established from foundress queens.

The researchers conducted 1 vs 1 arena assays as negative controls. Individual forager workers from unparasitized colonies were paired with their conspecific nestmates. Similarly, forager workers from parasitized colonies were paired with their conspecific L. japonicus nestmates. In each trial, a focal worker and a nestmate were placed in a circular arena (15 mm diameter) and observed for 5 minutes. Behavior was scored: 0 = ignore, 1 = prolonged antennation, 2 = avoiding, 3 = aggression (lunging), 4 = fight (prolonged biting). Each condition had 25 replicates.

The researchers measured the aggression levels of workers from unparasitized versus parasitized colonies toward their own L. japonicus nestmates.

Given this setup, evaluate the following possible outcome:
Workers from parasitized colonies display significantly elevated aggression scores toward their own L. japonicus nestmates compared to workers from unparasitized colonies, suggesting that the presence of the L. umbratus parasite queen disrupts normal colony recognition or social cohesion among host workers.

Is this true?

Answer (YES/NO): NO